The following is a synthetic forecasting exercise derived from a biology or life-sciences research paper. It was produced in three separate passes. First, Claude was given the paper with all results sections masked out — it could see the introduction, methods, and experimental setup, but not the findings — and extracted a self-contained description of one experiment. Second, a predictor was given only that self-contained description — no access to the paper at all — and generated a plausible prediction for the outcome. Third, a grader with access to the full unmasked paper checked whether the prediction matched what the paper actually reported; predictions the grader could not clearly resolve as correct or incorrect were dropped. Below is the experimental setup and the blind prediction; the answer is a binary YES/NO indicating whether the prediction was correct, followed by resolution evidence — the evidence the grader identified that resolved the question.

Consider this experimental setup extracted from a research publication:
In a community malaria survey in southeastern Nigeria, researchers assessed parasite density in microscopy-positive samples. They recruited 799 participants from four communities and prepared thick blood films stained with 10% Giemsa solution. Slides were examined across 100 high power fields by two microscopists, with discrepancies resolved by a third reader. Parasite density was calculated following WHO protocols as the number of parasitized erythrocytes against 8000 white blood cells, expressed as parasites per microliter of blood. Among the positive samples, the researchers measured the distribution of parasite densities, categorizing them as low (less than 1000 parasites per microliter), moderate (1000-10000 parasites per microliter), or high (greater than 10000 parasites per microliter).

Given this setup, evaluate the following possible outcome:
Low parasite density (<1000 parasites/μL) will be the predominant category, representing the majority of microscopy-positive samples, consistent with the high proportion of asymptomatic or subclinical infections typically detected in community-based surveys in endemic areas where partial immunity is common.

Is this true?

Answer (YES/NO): YES